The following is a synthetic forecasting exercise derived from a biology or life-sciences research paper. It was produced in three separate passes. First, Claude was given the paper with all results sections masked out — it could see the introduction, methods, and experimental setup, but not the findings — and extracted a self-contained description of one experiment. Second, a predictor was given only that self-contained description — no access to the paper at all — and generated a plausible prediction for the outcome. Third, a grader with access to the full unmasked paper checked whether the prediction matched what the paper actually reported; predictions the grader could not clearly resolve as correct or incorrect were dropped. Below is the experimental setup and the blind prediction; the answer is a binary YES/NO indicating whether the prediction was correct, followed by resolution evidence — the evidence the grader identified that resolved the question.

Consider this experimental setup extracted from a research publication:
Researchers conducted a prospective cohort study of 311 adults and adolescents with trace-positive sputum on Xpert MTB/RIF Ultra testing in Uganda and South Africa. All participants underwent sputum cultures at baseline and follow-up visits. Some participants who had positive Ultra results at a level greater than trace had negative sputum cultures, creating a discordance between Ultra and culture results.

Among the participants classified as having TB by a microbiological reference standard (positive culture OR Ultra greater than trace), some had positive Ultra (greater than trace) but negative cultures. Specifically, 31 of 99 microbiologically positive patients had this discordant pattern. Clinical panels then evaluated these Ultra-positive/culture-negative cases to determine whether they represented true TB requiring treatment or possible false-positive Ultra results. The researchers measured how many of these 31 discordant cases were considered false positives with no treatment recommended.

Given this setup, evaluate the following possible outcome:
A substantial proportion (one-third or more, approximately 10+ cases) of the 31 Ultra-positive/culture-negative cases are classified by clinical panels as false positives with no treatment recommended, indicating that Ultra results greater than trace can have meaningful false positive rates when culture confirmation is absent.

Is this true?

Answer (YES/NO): YES